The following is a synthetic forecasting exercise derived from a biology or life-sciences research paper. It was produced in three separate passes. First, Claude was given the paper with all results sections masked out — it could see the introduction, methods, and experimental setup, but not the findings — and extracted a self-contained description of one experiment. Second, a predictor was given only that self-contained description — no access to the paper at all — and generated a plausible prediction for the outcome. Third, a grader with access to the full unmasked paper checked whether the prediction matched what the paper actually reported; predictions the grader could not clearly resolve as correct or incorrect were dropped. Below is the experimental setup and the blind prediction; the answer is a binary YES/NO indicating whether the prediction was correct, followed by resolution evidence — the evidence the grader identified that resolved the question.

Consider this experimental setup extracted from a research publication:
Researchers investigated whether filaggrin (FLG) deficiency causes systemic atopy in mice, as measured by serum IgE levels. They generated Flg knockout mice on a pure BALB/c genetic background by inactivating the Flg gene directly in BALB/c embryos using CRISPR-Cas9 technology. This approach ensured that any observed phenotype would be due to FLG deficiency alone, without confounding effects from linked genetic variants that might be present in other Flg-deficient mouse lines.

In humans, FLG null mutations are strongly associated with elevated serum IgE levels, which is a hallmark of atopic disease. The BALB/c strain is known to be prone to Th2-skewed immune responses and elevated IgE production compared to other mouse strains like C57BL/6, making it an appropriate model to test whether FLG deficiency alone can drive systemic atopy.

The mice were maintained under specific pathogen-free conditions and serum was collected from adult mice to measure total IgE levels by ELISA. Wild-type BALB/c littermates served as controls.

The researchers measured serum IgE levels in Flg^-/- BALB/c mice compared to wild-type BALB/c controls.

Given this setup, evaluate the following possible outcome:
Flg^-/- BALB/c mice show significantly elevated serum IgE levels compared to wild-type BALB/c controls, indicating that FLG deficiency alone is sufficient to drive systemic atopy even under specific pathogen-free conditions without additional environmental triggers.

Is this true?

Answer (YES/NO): NO